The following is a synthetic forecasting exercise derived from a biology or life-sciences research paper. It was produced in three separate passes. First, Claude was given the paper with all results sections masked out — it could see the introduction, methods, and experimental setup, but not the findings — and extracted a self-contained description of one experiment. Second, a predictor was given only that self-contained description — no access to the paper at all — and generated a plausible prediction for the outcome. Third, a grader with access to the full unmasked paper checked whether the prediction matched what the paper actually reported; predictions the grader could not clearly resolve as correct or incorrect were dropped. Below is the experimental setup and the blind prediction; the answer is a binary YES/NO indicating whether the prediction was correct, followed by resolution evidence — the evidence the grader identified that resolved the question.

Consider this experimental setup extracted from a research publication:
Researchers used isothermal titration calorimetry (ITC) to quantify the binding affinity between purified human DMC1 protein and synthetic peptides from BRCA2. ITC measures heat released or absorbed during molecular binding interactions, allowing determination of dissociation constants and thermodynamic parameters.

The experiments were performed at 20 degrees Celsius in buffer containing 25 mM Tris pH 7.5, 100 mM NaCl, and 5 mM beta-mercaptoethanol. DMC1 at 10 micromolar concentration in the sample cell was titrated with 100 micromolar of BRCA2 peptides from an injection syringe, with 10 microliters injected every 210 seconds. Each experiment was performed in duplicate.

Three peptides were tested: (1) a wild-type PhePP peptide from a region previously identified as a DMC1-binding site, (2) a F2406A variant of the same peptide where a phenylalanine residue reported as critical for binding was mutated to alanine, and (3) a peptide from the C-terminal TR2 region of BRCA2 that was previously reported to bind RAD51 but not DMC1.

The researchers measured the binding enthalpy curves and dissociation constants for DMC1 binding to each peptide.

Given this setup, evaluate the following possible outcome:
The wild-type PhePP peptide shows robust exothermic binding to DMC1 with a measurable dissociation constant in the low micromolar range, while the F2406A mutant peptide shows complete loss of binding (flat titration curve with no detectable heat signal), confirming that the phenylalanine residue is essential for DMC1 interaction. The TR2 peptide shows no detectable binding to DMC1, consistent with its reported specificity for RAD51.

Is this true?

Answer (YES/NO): YES